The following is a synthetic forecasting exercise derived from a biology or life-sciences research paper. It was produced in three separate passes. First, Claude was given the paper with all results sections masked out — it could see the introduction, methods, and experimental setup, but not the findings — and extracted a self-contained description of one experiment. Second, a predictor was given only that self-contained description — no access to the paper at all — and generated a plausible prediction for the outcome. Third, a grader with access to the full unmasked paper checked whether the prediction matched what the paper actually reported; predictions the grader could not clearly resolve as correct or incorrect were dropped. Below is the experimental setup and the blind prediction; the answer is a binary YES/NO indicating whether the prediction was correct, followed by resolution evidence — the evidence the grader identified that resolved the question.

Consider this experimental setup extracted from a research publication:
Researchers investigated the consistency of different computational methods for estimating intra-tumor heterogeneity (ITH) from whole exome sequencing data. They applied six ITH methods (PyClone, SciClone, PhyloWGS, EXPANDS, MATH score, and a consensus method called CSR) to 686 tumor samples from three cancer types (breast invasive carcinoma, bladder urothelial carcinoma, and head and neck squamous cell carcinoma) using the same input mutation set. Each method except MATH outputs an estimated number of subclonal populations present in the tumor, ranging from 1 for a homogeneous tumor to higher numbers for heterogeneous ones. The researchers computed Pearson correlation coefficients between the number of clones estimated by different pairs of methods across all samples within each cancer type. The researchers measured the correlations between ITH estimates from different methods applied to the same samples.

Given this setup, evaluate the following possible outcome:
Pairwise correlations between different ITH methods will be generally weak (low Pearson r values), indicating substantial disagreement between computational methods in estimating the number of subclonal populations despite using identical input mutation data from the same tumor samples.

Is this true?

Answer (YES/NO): YES